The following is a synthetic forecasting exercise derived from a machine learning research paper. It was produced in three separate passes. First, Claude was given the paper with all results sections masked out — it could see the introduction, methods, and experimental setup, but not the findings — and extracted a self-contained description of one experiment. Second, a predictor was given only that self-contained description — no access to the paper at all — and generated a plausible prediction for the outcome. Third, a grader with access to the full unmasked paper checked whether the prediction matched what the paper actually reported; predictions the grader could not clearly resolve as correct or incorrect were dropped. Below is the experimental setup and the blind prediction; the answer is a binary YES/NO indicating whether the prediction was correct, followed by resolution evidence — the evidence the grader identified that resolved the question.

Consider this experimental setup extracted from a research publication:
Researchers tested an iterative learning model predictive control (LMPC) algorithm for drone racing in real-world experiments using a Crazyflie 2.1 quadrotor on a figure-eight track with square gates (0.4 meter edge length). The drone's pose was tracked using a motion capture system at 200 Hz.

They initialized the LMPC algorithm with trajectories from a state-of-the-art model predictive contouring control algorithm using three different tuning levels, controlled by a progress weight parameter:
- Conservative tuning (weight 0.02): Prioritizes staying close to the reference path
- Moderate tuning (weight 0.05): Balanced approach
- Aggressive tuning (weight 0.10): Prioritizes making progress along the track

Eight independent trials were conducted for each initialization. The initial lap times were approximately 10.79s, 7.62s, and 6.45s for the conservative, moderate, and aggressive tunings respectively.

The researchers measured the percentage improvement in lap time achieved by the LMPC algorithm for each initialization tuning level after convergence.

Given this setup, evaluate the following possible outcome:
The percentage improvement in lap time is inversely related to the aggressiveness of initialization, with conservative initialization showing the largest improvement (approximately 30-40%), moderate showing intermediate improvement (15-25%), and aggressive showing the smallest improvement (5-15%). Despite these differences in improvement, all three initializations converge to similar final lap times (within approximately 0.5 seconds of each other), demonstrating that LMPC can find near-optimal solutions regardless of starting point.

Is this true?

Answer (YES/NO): NO